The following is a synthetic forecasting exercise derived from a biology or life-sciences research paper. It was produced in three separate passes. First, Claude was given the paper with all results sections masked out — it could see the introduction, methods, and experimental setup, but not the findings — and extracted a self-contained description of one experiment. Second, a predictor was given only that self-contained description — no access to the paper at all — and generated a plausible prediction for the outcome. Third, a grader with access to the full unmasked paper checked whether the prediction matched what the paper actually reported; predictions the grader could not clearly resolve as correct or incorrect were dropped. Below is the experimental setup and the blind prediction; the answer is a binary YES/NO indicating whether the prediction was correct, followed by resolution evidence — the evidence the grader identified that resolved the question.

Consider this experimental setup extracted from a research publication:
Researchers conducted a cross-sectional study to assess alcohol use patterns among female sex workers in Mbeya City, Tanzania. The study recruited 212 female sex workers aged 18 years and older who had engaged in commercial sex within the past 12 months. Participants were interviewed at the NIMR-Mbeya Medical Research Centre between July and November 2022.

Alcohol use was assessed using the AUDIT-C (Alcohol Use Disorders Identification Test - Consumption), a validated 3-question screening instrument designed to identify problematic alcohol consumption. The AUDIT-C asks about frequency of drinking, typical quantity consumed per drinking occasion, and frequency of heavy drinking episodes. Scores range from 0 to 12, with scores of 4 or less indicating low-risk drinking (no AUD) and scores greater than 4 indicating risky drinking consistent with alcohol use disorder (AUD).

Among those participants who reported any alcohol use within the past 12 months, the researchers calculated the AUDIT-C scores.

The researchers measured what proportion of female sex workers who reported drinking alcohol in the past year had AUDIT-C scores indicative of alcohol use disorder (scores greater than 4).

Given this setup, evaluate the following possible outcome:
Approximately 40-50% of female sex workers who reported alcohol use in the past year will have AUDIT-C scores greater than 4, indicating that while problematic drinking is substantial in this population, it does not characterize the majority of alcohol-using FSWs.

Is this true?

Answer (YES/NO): NO